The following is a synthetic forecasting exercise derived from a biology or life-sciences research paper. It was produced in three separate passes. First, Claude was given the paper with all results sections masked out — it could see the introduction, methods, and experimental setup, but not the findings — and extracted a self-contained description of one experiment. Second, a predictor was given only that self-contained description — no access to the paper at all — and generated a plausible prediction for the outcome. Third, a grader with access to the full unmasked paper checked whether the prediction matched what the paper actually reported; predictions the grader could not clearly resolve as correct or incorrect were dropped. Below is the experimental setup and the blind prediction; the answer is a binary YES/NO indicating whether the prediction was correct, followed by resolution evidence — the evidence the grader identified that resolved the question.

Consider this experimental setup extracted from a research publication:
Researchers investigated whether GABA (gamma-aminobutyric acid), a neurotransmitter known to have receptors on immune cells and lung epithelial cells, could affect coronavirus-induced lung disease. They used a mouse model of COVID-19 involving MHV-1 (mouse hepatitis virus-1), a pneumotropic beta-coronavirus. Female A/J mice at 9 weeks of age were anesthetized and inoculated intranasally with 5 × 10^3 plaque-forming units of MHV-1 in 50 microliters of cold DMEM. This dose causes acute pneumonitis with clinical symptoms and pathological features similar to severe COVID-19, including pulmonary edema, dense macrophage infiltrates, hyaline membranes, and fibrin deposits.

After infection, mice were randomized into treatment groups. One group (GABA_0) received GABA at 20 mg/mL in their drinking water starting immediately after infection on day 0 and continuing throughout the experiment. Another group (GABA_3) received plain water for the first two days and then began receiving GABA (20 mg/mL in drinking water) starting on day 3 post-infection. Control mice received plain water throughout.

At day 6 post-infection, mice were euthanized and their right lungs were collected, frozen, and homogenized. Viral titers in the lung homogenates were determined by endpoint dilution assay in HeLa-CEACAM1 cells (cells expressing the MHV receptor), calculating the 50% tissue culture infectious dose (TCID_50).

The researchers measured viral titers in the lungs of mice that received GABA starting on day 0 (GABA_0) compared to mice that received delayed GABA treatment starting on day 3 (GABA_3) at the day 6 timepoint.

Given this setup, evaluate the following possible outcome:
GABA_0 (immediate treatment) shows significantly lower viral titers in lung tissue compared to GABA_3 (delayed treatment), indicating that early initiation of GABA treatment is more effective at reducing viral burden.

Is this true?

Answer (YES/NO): NO